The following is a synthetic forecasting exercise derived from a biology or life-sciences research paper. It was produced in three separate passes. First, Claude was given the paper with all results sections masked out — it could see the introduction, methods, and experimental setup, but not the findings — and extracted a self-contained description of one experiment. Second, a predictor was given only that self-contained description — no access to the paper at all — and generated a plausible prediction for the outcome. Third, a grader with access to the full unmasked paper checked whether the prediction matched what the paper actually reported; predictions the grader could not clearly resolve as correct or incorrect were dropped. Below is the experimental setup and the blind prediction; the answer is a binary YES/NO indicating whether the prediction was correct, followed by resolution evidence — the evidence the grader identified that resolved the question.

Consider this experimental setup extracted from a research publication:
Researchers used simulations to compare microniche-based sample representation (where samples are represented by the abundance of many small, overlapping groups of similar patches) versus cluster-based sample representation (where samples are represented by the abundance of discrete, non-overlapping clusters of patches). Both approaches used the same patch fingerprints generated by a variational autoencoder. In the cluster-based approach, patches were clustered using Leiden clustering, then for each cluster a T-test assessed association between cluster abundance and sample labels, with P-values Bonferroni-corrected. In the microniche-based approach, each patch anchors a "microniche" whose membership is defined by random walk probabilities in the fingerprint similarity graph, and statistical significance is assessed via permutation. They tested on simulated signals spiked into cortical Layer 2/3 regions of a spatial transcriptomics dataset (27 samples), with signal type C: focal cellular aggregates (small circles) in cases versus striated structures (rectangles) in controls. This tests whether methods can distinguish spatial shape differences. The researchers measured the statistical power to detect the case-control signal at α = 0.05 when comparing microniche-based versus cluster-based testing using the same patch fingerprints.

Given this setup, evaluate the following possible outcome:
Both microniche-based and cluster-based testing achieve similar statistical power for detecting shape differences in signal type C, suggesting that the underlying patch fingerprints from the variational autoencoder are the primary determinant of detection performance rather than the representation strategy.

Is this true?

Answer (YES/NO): NO